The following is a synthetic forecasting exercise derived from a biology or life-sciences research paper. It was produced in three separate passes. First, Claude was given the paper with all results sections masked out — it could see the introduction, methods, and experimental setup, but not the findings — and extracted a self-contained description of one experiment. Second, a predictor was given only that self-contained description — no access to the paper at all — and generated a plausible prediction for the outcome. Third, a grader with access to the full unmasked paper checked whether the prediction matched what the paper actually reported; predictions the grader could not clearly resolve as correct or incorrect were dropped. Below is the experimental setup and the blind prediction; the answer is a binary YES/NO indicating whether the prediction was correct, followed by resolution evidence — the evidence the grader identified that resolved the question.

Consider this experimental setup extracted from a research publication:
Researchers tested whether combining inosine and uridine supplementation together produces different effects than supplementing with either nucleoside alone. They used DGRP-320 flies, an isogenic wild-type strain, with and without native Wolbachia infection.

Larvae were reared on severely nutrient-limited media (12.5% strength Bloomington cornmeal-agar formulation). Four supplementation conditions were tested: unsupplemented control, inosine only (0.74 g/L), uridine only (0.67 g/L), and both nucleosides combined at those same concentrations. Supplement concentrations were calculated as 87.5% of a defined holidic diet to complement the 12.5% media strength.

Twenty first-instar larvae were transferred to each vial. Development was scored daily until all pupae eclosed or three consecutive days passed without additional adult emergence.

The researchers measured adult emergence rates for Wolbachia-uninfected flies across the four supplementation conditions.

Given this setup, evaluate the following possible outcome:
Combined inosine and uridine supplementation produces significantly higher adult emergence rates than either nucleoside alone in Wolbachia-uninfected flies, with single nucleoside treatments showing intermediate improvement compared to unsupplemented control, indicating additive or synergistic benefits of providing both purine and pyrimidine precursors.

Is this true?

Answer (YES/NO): NO